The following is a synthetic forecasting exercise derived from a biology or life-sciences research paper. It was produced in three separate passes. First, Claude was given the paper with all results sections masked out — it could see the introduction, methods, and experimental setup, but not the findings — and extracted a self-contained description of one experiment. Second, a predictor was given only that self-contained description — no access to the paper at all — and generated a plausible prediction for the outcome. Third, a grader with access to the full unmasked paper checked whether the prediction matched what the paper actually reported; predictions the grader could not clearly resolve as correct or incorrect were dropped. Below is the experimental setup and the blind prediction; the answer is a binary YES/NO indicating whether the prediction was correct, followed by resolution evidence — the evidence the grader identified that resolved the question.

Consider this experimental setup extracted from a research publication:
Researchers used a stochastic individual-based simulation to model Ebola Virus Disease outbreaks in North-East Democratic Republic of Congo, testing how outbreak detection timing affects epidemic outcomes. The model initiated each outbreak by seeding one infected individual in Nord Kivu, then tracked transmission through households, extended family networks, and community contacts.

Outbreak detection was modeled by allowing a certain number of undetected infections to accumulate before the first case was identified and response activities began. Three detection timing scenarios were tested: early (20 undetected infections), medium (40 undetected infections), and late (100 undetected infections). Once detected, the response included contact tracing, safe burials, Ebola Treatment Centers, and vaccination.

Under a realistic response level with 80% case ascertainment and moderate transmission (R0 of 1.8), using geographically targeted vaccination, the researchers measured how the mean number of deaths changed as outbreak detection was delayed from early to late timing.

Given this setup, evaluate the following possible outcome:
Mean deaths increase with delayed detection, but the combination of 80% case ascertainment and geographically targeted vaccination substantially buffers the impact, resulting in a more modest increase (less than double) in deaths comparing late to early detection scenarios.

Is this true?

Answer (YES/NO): NO